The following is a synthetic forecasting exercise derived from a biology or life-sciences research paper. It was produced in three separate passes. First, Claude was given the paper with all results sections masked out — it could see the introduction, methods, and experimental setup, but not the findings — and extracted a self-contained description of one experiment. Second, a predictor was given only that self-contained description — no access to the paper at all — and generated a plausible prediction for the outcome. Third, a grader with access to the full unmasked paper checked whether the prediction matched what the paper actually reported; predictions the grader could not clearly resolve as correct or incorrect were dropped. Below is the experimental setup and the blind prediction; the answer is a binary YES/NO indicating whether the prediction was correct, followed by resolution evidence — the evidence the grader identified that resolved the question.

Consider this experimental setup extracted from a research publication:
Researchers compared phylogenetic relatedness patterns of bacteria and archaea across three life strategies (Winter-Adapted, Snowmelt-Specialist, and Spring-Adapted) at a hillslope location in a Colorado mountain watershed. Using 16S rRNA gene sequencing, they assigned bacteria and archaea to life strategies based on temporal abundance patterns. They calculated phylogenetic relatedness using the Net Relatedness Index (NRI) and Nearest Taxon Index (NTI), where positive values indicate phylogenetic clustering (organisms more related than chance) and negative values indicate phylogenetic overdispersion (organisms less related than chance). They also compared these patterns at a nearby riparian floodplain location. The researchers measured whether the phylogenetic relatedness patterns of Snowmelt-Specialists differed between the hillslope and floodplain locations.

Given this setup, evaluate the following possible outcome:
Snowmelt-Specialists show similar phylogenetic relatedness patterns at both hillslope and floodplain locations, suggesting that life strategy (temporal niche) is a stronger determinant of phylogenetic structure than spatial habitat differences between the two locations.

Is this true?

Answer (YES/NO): NO